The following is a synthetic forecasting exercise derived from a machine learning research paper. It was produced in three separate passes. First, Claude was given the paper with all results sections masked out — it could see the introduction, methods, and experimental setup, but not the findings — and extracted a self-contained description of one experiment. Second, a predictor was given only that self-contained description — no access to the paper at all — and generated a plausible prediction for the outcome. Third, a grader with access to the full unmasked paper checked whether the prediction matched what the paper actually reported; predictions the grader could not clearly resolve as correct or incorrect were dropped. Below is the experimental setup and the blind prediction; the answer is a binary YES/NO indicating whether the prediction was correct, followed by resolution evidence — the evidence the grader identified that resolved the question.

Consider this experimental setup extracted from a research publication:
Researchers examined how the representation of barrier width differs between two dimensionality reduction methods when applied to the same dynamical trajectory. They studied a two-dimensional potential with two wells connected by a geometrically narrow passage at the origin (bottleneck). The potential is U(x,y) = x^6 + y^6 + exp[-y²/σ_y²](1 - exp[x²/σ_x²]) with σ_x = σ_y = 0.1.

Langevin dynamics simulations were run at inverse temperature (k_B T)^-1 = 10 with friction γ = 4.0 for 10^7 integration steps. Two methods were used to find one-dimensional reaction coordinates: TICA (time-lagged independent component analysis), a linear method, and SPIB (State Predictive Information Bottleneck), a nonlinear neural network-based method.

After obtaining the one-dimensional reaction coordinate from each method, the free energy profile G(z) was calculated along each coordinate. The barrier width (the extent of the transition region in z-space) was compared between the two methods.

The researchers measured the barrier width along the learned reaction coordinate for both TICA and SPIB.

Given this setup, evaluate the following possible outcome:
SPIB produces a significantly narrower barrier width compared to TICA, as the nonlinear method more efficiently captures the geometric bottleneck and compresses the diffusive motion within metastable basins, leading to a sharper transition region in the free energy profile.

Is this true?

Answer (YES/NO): NO